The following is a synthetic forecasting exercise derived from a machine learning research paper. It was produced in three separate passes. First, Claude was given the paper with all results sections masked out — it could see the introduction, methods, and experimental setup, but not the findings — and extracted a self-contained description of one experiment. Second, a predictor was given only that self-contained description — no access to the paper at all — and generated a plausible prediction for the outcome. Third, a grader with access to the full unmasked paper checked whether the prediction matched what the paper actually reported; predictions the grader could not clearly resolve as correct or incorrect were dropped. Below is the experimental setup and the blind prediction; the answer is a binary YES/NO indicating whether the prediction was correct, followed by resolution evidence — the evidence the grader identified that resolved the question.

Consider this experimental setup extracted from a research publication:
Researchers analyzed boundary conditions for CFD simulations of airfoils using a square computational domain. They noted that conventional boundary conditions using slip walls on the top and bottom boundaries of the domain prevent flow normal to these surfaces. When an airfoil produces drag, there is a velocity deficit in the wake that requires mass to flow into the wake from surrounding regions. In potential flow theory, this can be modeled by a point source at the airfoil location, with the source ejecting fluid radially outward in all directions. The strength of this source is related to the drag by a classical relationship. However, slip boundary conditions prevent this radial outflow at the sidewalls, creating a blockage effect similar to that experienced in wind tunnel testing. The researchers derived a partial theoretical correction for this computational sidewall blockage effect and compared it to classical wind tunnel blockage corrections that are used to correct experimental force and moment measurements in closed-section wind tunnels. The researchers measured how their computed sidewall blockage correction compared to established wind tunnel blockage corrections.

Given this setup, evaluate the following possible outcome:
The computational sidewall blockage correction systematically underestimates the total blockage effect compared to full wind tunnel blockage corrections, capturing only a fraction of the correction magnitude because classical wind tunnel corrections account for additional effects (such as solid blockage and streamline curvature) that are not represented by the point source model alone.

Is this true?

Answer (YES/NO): NO